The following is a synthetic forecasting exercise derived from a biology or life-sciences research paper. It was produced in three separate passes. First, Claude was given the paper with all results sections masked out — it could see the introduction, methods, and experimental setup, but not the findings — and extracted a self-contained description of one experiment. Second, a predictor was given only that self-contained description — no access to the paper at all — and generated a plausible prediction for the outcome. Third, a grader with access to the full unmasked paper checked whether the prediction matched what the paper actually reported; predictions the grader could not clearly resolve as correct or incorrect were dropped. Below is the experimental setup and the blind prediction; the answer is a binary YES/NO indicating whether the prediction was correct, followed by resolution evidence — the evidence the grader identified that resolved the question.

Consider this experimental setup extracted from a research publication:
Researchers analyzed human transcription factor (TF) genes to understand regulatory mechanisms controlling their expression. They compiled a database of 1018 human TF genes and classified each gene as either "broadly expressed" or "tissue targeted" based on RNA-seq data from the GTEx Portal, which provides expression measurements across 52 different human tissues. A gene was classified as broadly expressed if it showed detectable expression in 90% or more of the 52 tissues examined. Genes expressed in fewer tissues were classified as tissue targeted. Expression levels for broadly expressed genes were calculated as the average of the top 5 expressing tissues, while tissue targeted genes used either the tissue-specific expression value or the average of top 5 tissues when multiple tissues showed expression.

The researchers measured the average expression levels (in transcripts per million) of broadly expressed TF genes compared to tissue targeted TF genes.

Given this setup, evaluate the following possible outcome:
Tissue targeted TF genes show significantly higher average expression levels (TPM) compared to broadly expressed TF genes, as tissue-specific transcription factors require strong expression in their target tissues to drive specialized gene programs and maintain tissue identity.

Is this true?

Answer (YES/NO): NO